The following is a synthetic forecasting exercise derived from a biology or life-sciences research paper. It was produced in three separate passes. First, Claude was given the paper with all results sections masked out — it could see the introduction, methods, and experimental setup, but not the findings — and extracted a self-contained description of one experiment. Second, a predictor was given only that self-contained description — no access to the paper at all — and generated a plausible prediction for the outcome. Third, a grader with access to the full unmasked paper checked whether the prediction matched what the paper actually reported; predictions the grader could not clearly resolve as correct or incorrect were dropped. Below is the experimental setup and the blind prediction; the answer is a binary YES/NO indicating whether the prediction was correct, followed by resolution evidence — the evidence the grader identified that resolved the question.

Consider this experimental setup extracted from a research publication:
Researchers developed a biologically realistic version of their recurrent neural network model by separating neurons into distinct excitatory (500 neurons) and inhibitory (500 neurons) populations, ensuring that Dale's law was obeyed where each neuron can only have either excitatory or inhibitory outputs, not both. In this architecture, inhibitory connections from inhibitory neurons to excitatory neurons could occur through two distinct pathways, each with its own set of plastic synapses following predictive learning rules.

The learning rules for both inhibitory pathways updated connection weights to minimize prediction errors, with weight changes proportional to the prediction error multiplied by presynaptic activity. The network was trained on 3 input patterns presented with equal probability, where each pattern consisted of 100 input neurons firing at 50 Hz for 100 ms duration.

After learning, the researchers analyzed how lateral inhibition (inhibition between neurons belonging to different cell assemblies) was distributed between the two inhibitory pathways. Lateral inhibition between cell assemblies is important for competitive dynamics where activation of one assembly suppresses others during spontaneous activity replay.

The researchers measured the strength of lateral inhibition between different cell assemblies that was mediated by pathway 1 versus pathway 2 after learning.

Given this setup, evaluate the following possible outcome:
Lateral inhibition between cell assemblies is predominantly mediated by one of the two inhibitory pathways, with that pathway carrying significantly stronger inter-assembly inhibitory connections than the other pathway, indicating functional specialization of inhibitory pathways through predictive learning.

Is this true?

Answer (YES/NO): YES